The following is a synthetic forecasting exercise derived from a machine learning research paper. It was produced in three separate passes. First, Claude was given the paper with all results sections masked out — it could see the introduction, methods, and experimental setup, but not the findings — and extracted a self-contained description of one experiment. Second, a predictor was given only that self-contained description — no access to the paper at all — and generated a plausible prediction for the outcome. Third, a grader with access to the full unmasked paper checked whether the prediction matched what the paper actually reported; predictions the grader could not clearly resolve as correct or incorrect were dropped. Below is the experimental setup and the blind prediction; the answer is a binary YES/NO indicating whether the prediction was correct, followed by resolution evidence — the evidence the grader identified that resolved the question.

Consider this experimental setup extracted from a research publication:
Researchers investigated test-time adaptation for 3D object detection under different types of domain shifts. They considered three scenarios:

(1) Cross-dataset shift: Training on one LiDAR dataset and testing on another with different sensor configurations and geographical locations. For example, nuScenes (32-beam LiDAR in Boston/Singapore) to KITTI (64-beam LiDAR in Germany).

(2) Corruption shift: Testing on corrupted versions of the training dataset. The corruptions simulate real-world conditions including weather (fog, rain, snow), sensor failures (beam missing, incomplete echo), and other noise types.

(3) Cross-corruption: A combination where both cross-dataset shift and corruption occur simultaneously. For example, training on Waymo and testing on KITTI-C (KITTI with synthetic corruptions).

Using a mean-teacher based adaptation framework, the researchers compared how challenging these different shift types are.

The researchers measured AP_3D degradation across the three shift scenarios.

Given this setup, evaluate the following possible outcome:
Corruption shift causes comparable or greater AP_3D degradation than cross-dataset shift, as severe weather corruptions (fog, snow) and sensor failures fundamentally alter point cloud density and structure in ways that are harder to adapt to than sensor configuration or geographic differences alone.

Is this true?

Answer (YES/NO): NO